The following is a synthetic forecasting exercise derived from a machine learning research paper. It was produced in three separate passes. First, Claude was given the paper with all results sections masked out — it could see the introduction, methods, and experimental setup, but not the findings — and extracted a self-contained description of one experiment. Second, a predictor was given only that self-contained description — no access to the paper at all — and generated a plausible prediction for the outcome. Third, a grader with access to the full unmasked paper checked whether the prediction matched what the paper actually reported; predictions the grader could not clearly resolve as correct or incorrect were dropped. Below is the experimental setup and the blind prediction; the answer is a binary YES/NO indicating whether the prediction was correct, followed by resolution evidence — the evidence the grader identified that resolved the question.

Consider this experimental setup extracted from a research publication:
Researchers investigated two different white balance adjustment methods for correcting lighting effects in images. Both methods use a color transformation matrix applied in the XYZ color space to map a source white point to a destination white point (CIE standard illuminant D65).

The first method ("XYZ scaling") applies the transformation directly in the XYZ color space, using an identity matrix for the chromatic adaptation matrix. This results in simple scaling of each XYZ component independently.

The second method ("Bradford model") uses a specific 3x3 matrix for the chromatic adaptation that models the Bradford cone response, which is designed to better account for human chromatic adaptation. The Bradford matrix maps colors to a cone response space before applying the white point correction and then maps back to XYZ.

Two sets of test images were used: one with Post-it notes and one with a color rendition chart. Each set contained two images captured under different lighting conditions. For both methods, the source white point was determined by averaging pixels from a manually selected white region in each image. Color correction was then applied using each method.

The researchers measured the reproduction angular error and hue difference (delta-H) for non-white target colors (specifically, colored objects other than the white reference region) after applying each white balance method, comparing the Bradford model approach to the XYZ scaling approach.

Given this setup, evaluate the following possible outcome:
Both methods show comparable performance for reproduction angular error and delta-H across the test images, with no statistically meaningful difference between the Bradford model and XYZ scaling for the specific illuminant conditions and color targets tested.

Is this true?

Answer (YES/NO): NO